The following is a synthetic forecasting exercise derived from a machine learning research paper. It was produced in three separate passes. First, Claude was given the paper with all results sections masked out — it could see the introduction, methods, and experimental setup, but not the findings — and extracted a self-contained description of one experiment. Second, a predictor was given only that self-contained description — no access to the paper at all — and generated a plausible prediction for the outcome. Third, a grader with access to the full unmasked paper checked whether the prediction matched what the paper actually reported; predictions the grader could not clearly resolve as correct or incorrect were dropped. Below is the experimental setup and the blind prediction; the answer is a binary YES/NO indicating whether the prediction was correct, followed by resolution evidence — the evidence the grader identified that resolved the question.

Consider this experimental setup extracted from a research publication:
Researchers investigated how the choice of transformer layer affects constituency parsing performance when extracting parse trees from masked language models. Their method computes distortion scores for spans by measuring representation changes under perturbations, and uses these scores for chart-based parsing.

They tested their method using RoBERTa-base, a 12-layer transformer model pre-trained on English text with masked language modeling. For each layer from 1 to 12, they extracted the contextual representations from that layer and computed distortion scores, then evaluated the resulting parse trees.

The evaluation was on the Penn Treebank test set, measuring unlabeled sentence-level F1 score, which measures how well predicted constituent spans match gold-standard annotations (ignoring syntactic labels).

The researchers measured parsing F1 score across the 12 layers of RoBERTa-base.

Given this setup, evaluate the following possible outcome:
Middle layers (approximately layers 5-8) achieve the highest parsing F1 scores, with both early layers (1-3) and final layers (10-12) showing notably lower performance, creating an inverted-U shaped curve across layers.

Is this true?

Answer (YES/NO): NO